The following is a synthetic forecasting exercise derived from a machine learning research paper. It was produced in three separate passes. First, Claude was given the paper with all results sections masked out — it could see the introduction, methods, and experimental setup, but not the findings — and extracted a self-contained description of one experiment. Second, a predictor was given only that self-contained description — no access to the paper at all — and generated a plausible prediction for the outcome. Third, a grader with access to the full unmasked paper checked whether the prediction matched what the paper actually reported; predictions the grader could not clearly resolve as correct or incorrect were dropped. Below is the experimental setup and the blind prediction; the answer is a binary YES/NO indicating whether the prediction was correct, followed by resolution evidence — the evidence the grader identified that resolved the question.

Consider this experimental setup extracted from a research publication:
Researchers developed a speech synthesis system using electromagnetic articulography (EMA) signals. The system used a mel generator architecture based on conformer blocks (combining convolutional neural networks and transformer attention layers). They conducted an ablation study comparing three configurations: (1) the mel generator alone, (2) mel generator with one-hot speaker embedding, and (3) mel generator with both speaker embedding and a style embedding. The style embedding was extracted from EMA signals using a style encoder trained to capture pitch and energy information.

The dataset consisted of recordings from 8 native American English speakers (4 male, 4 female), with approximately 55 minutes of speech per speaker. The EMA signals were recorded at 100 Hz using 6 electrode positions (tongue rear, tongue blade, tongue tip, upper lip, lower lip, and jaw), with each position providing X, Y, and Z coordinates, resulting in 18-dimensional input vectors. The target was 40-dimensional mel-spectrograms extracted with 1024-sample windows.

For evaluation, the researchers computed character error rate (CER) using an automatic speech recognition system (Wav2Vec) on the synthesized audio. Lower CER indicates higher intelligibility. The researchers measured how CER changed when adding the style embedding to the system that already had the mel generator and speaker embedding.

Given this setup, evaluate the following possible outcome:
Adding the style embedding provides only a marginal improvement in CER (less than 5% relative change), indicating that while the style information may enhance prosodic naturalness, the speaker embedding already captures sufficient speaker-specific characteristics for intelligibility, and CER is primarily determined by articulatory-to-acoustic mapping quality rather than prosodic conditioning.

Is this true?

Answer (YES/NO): NO